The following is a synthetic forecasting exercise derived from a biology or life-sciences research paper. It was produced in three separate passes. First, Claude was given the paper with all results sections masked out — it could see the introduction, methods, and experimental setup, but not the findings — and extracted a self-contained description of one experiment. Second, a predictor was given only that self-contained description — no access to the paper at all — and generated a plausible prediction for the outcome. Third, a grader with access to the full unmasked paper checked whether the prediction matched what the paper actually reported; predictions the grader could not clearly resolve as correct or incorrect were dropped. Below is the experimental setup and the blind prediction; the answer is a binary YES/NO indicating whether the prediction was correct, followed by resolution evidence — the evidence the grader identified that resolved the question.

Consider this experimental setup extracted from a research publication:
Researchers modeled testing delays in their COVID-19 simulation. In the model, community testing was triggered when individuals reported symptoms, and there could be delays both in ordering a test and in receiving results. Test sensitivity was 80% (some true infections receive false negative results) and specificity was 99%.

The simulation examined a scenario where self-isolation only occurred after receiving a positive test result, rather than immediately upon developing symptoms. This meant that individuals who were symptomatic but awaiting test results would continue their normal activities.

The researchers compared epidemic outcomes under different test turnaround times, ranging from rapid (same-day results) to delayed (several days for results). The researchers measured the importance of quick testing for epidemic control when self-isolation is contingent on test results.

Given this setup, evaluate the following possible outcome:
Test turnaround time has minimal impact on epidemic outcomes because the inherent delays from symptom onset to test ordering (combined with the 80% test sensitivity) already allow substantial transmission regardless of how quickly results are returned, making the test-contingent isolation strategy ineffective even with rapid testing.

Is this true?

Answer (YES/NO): NO